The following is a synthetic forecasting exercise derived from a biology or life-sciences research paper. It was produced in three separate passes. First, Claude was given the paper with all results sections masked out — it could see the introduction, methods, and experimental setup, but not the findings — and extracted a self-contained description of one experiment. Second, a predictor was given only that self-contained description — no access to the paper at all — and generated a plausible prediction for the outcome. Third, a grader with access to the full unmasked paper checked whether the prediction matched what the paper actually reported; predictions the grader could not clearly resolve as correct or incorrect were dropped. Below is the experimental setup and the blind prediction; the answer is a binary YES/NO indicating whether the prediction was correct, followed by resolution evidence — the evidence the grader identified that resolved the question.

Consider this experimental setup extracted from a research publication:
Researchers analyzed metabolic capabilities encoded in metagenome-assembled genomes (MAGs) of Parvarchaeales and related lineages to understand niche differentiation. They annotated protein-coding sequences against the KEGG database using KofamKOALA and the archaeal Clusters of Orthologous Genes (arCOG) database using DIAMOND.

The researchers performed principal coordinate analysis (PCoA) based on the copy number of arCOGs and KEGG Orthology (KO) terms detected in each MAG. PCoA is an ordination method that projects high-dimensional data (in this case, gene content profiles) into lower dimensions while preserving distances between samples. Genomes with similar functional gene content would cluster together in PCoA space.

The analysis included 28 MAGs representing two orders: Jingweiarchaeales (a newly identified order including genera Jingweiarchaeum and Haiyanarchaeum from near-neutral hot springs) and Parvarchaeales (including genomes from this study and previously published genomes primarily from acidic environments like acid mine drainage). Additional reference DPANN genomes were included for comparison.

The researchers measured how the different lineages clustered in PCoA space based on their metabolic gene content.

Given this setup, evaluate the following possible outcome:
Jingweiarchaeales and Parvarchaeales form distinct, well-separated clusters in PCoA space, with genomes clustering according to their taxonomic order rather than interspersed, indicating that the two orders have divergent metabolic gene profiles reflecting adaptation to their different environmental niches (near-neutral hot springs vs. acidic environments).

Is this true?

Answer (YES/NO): NO